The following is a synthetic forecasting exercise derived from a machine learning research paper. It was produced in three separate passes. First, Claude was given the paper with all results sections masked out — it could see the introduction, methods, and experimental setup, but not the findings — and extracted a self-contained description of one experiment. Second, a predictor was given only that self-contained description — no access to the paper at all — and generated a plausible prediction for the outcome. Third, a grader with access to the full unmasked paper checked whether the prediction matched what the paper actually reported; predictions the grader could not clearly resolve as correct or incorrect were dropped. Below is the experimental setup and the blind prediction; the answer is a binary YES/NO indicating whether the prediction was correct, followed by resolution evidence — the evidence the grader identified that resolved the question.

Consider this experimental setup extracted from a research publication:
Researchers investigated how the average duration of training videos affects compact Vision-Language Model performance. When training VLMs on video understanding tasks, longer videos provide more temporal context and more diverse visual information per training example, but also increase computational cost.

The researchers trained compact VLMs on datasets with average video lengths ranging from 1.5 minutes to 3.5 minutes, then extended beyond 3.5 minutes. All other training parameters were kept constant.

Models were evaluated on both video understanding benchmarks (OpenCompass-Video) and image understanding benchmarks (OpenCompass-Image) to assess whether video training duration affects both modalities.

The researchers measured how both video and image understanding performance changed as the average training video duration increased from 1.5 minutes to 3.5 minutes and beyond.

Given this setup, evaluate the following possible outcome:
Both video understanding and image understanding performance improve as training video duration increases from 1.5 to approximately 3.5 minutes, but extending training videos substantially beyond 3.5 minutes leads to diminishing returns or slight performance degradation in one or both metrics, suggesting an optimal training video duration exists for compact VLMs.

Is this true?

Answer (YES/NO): YES